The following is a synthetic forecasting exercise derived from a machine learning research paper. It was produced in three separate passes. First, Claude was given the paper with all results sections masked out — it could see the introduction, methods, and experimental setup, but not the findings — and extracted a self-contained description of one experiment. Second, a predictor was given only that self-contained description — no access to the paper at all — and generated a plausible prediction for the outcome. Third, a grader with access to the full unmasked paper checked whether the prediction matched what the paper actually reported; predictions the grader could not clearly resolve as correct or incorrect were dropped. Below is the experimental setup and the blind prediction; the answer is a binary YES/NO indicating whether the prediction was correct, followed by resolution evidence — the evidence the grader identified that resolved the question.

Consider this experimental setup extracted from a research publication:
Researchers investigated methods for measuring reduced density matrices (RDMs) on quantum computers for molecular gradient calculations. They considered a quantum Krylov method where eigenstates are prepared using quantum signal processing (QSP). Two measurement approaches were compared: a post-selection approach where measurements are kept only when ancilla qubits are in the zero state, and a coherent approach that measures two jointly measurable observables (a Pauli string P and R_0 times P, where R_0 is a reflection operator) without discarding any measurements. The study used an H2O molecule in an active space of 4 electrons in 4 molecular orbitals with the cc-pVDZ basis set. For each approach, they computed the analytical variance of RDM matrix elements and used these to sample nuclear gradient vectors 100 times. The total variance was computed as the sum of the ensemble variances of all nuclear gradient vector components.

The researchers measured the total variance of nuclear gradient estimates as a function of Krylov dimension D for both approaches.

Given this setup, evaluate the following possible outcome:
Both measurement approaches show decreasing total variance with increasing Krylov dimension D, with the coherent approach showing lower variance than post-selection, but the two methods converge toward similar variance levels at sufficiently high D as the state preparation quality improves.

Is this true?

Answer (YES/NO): NO